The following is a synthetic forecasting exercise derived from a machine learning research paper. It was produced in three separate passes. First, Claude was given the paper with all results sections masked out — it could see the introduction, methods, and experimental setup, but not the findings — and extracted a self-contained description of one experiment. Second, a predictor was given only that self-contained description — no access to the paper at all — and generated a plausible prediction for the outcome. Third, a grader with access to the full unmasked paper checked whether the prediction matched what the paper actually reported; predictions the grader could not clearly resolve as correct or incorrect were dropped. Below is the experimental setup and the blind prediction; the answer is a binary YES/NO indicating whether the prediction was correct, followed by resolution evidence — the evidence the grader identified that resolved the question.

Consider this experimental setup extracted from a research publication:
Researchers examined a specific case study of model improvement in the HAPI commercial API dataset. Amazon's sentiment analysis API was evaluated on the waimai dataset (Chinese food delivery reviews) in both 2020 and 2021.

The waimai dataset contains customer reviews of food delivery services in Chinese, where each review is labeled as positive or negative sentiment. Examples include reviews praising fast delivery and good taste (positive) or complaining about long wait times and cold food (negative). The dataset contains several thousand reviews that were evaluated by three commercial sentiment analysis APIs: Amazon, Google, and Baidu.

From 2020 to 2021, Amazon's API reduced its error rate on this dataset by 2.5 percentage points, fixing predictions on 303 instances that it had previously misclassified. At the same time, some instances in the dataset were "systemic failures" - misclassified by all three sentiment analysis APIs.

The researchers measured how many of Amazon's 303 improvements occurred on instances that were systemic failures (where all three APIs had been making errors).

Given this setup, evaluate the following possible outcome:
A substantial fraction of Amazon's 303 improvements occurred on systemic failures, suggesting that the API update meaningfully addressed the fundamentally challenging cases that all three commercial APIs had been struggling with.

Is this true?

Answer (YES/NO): NO